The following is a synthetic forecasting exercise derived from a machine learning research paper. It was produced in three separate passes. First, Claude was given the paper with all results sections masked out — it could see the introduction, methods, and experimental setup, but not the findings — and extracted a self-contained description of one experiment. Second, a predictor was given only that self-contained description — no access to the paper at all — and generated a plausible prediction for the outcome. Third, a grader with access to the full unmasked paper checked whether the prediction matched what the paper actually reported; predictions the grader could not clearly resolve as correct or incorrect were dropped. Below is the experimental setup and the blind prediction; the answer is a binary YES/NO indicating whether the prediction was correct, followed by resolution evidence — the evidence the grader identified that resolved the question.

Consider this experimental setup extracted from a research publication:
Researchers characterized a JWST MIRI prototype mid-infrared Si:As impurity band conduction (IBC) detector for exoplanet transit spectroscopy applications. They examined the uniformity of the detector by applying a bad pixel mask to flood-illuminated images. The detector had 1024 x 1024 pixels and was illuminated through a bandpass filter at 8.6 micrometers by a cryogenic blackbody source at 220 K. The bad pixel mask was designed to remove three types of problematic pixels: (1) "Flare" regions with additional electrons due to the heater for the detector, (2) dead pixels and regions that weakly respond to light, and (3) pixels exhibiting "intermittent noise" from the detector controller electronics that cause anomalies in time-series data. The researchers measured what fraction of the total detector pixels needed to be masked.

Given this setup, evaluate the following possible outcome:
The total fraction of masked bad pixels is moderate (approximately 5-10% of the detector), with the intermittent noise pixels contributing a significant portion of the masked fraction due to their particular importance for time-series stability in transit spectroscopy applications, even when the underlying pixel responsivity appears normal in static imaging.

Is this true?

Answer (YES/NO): NO